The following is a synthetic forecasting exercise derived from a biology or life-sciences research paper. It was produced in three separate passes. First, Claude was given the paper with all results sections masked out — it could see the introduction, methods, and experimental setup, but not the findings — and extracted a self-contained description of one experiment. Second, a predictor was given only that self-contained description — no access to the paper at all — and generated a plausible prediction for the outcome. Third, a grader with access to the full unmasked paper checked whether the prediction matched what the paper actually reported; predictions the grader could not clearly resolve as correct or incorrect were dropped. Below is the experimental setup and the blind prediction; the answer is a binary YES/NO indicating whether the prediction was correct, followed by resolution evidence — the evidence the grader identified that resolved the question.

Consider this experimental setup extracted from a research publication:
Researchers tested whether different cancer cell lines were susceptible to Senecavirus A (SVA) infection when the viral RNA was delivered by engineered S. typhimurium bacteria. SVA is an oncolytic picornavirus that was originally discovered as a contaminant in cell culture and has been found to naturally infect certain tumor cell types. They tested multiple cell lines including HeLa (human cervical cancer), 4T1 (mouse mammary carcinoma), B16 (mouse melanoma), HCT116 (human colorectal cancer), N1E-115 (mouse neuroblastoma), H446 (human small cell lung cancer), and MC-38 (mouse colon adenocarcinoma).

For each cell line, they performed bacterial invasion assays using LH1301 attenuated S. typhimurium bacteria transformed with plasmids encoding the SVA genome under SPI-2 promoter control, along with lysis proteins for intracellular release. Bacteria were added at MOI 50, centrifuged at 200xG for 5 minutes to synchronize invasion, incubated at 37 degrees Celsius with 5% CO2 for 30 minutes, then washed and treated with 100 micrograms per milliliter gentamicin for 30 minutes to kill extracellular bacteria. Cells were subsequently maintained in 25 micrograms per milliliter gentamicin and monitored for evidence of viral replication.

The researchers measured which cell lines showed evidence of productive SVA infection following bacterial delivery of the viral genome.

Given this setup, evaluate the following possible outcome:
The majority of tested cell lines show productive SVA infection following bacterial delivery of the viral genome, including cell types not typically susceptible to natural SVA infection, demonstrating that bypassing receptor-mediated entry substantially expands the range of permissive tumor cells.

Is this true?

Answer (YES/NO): NO